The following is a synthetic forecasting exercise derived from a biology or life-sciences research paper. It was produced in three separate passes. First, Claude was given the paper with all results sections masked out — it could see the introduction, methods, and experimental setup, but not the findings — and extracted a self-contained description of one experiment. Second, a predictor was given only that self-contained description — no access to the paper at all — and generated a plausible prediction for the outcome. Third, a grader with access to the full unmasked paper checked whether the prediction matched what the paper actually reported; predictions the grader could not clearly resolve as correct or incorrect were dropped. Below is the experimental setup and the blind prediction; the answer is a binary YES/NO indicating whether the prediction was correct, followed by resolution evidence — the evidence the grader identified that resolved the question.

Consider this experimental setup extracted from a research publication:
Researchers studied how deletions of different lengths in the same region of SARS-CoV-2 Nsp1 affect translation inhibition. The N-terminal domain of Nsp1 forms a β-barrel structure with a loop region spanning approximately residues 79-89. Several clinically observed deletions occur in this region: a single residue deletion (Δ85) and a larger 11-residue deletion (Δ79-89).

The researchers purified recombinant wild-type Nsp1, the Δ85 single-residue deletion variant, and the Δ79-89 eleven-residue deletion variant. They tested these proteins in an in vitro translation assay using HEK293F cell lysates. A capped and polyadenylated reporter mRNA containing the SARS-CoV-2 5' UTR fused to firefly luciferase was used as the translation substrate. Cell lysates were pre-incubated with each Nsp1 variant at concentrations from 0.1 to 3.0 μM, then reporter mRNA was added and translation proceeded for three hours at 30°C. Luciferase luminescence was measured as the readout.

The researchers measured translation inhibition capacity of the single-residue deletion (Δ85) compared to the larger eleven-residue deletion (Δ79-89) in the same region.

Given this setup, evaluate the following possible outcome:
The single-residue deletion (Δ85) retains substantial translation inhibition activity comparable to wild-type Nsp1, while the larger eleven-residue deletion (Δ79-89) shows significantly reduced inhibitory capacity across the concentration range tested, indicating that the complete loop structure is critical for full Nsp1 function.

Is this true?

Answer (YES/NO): YES